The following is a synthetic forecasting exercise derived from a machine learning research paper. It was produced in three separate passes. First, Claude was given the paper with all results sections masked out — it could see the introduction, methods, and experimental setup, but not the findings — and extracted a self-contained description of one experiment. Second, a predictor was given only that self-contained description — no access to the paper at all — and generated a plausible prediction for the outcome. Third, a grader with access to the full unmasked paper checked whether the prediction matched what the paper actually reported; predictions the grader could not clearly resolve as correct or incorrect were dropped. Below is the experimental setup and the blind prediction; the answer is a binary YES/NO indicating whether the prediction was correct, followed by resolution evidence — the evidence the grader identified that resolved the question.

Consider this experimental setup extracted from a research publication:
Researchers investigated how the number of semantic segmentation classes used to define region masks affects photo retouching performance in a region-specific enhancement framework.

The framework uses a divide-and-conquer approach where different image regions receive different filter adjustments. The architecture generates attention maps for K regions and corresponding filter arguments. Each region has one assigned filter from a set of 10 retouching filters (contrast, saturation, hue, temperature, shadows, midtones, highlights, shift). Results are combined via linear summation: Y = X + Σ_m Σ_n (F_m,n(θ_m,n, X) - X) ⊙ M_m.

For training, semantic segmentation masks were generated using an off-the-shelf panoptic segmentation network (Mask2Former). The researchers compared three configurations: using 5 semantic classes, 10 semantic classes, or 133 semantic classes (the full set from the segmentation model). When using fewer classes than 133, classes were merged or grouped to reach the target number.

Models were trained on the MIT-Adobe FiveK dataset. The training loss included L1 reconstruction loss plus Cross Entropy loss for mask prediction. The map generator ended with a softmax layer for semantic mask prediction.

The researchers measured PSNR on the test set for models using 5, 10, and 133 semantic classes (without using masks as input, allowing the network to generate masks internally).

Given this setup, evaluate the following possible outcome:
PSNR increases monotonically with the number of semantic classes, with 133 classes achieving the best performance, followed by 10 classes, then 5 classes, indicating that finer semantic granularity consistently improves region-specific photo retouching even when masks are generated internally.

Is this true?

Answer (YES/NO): NO